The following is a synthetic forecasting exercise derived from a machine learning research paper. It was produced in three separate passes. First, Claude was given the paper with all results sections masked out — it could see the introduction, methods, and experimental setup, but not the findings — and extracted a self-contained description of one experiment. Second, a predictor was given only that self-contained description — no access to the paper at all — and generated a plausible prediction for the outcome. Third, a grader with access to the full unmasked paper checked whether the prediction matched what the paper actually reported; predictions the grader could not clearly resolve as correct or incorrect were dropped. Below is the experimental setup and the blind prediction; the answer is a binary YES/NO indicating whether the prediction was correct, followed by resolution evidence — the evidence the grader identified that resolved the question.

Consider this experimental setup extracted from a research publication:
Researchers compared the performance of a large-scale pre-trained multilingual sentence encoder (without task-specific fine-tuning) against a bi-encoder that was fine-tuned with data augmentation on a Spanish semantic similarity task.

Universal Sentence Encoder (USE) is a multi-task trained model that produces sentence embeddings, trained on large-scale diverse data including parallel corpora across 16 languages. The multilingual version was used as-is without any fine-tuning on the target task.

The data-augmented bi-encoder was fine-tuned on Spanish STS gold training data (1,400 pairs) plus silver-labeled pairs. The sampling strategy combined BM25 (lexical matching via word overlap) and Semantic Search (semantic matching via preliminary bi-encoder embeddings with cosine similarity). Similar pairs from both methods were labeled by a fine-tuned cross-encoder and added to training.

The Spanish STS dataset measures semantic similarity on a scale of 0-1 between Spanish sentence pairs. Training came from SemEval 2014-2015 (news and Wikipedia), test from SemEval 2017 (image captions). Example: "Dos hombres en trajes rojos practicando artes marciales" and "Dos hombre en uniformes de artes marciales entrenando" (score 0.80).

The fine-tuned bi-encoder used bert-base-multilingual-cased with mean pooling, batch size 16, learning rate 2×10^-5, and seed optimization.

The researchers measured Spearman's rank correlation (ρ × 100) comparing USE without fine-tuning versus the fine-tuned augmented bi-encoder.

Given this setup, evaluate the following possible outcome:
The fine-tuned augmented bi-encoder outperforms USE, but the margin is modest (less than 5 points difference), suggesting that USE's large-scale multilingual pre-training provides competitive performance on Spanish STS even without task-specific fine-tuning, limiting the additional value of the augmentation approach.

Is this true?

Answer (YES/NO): NO